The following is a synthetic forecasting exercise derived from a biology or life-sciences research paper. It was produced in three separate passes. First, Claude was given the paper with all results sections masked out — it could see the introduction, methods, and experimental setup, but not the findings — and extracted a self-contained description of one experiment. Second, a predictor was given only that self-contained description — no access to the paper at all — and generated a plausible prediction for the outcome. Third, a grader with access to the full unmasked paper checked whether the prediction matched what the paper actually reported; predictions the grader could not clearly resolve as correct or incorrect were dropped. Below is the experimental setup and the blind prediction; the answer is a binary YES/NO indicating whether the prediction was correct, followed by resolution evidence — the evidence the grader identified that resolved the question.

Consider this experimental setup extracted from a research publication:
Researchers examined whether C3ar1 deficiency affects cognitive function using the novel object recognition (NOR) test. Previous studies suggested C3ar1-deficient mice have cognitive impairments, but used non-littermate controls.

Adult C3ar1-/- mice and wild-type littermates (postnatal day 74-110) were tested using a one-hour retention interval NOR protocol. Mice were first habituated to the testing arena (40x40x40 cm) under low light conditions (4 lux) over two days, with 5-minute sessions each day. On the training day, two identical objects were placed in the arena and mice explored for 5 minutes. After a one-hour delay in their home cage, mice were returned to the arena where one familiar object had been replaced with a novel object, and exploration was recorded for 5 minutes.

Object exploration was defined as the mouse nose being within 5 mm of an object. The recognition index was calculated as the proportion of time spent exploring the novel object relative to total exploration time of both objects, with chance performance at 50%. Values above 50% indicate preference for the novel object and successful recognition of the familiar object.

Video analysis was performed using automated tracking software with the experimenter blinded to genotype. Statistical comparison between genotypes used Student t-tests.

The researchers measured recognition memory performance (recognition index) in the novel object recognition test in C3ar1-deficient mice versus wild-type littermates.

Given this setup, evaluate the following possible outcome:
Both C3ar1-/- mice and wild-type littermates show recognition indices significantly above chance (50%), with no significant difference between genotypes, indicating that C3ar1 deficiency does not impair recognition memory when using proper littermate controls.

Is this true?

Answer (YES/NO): YES